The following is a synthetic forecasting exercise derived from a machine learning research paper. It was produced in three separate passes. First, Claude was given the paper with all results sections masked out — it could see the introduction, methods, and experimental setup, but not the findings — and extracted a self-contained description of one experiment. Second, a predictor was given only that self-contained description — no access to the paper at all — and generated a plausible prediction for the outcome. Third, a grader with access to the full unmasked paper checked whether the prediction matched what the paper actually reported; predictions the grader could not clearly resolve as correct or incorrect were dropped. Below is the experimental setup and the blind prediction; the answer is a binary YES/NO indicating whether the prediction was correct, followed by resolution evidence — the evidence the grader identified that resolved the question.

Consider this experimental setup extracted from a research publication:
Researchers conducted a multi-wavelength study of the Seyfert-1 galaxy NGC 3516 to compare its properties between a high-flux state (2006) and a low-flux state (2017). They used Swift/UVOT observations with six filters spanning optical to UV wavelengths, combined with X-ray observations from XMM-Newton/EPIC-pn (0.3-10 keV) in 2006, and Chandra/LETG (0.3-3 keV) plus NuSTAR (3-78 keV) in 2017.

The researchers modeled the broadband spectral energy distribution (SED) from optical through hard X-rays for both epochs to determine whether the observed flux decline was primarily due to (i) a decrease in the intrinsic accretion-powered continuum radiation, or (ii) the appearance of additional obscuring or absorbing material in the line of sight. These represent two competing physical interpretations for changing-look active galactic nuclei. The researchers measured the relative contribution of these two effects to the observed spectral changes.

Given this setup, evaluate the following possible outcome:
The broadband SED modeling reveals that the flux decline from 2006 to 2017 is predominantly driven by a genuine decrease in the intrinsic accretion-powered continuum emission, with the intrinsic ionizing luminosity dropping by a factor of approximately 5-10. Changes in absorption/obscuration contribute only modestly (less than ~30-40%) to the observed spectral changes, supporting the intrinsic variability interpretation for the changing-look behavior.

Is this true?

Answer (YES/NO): YES